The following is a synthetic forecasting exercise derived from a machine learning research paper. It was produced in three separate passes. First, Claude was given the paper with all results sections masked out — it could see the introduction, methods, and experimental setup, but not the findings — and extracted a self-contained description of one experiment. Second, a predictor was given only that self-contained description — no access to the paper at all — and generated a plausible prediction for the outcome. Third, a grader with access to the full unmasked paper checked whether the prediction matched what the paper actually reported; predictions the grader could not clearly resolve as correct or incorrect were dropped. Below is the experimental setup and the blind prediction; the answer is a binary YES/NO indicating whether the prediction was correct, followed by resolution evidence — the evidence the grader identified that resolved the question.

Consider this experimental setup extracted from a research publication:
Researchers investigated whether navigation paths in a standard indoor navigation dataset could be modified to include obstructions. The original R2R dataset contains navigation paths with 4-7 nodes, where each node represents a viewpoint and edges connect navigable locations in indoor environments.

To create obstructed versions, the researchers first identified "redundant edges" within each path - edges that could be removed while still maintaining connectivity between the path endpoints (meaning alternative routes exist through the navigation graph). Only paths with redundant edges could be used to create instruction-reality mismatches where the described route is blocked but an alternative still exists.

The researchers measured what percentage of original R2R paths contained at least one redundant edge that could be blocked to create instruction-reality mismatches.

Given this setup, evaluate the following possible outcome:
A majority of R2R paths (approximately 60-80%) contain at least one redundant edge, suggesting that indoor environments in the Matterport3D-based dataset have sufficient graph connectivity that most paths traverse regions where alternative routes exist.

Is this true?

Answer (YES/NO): NO